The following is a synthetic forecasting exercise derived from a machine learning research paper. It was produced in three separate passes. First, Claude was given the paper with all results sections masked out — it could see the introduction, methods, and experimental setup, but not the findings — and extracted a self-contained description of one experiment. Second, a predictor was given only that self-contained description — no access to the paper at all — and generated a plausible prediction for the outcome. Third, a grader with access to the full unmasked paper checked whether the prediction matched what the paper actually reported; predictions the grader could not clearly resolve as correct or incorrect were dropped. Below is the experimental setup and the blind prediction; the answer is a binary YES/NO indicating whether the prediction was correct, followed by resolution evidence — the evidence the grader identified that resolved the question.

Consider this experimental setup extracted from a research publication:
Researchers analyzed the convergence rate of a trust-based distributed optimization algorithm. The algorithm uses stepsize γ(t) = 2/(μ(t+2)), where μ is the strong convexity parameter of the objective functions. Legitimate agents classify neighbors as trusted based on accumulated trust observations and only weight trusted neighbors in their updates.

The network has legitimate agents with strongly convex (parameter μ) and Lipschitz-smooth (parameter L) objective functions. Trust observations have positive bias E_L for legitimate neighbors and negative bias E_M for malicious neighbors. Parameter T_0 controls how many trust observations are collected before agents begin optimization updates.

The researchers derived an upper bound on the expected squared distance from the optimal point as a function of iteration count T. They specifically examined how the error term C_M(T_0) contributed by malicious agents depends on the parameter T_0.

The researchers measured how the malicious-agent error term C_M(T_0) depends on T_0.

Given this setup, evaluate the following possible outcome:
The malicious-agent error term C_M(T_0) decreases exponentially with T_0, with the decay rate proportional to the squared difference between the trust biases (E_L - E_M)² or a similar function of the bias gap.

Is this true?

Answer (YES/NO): NO